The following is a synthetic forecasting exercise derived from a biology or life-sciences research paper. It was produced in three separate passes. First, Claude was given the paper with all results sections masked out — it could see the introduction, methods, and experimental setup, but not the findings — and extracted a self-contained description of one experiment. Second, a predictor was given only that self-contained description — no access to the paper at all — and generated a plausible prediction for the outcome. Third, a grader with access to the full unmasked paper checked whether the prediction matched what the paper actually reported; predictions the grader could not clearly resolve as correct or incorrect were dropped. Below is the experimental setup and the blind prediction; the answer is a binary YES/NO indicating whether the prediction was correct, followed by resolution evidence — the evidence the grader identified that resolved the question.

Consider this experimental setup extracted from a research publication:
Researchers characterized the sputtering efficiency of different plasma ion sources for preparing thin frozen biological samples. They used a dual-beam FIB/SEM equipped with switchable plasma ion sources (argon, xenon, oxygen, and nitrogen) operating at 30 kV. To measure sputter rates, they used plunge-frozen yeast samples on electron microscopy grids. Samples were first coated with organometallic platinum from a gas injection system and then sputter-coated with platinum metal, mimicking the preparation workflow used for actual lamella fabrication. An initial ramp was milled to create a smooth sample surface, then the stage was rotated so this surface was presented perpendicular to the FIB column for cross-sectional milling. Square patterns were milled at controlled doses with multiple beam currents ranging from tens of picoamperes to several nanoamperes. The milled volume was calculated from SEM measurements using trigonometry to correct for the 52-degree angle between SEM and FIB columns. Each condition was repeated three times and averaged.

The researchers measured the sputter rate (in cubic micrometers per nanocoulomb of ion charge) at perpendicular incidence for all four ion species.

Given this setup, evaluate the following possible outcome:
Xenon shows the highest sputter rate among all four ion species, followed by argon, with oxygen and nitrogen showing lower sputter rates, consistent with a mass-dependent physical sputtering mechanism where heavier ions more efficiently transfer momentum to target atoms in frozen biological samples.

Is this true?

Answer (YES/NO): NO